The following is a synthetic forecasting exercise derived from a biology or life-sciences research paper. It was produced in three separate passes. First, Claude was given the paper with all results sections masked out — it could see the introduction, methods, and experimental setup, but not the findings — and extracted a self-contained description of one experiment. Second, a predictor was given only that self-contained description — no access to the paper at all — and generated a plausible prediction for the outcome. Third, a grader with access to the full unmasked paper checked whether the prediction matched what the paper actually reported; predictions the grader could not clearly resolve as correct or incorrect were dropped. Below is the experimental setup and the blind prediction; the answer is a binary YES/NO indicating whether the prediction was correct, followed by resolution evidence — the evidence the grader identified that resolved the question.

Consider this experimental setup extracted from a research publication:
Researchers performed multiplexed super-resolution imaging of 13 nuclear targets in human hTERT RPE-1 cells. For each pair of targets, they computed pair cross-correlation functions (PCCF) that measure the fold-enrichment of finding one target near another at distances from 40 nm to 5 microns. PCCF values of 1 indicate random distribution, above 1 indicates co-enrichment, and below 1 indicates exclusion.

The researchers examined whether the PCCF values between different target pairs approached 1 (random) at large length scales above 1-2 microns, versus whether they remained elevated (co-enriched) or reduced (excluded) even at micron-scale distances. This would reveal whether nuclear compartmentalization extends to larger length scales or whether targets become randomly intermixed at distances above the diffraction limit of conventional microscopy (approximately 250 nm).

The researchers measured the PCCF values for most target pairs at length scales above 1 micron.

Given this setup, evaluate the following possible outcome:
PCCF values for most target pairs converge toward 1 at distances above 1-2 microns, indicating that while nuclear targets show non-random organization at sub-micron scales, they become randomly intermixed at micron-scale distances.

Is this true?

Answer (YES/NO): YES